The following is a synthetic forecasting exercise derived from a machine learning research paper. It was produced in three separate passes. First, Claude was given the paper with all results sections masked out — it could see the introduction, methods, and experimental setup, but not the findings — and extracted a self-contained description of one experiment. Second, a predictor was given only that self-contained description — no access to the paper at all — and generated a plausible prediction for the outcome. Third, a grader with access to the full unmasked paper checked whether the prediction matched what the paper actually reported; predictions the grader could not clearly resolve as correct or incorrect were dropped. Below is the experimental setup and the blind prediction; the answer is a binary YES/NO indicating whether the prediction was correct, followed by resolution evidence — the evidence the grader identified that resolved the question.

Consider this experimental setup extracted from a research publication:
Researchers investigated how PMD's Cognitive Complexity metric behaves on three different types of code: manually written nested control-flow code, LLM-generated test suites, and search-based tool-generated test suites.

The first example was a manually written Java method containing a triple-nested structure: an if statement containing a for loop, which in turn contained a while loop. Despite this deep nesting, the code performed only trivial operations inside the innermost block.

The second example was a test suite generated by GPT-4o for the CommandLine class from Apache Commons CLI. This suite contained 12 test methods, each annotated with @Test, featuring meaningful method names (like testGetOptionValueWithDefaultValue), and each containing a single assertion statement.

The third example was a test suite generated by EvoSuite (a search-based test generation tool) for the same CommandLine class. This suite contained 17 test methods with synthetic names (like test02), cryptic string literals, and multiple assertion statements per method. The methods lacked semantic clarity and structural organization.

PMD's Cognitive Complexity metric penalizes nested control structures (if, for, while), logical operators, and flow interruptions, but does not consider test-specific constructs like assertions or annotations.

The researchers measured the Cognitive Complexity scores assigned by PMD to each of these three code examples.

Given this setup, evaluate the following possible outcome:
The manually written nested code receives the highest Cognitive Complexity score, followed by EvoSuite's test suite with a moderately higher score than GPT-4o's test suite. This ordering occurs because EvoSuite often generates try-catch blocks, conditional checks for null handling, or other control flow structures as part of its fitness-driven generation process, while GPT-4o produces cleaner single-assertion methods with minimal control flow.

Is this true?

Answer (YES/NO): NO